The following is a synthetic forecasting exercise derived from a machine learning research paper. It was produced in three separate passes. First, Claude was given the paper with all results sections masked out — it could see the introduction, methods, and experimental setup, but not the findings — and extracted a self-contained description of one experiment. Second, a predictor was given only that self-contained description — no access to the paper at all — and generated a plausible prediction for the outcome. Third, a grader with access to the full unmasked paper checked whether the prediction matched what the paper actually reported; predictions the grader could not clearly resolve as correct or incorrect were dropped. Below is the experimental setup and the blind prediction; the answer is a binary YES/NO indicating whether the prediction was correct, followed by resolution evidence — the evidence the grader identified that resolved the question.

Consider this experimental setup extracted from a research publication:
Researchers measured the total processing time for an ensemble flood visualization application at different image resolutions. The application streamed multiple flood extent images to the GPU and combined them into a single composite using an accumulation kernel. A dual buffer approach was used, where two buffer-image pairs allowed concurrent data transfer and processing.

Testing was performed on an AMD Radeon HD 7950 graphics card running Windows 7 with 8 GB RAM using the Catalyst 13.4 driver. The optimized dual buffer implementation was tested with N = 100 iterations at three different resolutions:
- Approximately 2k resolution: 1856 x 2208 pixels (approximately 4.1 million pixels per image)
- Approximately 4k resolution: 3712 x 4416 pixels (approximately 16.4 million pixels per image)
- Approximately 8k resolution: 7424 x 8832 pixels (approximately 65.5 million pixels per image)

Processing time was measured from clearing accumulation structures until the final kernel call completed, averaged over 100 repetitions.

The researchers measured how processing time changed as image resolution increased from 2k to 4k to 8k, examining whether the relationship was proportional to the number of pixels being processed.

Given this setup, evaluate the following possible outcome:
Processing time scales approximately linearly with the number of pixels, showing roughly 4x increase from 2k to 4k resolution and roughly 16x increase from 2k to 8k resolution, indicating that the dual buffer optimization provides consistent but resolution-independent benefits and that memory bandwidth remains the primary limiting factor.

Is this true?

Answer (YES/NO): NO